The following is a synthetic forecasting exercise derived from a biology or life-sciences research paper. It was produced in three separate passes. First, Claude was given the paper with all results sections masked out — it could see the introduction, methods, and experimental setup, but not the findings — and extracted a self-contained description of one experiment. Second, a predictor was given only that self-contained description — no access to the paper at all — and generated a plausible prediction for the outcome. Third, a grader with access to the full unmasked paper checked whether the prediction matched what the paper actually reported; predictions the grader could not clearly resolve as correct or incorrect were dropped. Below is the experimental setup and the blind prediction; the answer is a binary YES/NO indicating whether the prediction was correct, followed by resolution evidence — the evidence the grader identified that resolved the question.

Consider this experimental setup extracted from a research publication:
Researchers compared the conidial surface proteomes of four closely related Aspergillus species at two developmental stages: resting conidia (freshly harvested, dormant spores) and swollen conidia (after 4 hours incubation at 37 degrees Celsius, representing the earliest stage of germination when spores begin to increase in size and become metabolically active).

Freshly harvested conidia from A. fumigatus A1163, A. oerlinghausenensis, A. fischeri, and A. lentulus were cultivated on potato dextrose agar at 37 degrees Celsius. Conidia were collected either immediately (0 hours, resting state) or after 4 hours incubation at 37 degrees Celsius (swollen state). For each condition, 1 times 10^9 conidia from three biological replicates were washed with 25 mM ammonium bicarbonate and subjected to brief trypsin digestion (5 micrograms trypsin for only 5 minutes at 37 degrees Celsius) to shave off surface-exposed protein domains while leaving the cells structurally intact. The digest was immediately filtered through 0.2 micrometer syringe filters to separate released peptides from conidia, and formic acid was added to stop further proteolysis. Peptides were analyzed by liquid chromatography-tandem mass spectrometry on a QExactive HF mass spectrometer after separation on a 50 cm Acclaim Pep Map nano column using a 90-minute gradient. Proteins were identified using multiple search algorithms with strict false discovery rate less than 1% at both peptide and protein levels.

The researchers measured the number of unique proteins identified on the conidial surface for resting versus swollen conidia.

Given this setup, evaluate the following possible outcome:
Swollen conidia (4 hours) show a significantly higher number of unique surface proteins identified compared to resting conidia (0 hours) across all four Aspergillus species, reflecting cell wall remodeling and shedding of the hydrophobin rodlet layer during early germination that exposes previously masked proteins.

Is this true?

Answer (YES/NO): NO